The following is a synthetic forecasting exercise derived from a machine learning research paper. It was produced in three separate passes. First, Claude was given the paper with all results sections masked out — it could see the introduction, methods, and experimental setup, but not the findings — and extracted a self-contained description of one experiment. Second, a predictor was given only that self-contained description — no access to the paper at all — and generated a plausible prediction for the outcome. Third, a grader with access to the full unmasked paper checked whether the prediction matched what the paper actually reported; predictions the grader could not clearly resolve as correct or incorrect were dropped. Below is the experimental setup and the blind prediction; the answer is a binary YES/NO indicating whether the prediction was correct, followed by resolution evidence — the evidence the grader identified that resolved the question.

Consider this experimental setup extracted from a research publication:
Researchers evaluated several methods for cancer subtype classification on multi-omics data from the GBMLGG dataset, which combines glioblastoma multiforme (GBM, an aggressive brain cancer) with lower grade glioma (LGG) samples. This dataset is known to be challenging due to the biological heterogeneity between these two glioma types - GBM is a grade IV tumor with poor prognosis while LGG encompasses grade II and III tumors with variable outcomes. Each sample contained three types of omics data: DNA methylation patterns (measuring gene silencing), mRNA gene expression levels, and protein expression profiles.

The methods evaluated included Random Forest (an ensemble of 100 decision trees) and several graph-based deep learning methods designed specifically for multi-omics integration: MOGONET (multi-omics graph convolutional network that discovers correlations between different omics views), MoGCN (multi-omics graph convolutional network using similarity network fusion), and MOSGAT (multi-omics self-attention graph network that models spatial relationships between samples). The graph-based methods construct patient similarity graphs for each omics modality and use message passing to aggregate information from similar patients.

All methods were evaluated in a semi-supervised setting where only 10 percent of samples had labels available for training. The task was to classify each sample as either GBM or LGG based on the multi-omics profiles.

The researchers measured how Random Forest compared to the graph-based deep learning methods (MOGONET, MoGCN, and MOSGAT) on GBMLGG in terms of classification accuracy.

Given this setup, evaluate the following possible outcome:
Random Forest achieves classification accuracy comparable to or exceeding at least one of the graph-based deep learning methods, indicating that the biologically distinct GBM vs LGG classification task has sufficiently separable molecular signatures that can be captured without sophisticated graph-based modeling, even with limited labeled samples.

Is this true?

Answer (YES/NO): YES